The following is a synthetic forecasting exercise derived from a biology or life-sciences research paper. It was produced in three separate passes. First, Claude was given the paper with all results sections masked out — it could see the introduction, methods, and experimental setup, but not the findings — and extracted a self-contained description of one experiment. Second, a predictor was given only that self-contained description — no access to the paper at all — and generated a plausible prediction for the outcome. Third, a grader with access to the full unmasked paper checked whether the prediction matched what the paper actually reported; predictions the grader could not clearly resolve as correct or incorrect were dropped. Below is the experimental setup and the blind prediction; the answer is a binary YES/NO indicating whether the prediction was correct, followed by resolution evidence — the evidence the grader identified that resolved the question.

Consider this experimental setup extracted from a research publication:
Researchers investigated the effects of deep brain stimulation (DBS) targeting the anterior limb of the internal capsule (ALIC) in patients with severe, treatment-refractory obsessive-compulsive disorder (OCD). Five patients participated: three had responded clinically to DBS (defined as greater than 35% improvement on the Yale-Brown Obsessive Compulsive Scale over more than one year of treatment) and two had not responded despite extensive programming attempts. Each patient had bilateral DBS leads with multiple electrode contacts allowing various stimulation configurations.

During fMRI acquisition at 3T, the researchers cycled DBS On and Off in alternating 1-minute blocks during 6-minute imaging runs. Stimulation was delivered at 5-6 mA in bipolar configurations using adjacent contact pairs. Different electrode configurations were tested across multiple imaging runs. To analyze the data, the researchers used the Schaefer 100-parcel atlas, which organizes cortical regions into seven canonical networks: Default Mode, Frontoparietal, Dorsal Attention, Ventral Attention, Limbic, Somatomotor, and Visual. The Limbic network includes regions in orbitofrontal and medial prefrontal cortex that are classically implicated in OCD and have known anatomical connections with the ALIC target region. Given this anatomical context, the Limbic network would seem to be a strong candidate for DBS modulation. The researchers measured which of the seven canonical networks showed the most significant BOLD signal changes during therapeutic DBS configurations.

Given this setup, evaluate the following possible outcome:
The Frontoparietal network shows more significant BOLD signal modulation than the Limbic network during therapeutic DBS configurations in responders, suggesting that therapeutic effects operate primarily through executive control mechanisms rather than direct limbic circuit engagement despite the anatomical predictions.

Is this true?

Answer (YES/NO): NO